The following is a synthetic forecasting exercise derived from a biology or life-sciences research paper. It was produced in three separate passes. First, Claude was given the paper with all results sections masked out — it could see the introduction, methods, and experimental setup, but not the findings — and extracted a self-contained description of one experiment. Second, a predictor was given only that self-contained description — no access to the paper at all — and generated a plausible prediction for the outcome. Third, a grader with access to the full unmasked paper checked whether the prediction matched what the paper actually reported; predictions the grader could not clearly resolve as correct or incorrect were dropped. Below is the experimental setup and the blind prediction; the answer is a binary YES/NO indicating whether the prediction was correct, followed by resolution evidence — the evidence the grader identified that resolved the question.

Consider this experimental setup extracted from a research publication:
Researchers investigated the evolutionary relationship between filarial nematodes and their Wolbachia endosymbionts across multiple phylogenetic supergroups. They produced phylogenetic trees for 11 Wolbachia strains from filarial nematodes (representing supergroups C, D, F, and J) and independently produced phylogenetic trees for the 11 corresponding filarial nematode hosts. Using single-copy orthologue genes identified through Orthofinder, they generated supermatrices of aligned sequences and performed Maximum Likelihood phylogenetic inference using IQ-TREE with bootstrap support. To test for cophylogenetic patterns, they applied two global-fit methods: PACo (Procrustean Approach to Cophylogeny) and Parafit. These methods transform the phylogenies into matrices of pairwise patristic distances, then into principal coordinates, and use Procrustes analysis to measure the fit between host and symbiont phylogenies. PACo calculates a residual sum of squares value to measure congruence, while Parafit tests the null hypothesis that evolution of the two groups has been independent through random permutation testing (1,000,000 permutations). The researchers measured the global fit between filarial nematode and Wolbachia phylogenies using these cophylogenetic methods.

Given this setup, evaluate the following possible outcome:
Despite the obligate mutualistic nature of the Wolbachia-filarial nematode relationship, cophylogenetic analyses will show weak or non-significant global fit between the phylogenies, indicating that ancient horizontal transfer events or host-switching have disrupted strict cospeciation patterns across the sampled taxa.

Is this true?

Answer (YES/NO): YES